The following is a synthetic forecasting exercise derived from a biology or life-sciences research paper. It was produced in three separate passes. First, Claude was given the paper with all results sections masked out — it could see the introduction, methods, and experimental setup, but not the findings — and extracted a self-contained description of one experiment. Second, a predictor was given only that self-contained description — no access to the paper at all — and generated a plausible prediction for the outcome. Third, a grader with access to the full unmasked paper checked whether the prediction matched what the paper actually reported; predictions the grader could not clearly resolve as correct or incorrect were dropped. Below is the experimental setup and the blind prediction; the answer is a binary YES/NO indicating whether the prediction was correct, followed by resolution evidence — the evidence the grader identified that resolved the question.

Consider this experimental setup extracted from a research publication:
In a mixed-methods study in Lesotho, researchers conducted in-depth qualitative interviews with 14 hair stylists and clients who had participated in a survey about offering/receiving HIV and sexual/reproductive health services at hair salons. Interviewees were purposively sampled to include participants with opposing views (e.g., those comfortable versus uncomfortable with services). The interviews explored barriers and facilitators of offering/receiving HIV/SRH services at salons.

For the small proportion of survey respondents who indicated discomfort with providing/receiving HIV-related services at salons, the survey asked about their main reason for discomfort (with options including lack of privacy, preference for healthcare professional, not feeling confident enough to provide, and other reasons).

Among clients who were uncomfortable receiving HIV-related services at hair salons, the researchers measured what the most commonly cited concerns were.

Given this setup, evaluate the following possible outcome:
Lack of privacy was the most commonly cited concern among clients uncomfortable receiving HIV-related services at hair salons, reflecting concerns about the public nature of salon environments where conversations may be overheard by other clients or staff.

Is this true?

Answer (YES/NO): NO